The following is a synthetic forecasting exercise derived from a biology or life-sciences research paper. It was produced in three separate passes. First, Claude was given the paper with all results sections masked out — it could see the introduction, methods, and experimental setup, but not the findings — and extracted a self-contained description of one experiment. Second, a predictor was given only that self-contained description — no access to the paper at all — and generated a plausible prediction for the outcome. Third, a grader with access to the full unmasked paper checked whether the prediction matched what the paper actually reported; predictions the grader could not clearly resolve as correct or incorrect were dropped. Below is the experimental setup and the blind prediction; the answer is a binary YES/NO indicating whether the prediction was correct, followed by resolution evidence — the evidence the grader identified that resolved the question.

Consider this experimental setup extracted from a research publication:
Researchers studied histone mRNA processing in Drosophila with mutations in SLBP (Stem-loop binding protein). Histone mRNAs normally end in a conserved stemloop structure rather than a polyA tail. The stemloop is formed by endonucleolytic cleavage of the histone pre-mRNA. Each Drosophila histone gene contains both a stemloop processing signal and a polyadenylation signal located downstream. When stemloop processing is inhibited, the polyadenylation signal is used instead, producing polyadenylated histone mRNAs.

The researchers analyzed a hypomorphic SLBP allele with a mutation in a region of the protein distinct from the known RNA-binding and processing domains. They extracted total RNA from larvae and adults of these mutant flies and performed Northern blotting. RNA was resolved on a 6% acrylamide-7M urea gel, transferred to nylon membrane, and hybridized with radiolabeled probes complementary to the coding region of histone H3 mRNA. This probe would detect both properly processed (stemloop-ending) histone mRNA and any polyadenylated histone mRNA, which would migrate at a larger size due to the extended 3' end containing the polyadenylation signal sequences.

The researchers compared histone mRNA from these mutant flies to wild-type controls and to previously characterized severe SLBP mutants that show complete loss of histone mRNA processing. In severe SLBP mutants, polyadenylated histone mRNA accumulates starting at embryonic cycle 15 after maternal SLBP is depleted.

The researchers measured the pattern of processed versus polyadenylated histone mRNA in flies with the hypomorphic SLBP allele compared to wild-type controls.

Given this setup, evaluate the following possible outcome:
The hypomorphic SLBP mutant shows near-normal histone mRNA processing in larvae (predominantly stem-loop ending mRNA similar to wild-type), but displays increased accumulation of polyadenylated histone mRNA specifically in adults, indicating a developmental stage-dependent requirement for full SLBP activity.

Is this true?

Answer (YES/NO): NO